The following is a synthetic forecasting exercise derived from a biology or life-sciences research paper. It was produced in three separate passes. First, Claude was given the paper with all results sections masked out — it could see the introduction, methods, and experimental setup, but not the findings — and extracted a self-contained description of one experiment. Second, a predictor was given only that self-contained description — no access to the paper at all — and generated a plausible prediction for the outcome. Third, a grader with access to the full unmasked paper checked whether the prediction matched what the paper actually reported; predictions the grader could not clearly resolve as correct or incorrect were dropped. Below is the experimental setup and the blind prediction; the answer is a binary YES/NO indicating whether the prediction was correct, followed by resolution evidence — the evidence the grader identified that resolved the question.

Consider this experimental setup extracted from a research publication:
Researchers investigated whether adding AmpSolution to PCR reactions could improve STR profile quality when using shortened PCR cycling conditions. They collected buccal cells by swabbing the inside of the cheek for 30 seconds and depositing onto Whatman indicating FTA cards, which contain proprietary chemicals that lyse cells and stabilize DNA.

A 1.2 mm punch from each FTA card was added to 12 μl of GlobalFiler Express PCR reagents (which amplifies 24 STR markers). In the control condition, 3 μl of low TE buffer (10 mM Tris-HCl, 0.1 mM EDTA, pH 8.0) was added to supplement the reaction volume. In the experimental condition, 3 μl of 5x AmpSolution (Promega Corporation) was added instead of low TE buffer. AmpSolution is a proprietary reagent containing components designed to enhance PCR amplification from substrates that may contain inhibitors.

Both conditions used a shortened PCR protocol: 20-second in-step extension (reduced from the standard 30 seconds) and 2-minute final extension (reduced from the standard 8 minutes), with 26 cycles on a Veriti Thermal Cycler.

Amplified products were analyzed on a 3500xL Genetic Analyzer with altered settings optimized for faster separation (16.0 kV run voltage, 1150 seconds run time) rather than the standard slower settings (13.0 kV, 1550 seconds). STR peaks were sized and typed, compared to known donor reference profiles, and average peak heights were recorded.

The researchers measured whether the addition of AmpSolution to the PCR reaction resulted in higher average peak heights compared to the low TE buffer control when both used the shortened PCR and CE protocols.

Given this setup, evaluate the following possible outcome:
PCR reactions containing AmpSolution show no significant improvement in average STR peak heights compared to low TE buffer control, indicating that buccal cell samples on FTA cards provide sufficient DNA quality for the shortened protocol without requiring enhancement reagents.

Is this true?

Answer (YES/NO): NO